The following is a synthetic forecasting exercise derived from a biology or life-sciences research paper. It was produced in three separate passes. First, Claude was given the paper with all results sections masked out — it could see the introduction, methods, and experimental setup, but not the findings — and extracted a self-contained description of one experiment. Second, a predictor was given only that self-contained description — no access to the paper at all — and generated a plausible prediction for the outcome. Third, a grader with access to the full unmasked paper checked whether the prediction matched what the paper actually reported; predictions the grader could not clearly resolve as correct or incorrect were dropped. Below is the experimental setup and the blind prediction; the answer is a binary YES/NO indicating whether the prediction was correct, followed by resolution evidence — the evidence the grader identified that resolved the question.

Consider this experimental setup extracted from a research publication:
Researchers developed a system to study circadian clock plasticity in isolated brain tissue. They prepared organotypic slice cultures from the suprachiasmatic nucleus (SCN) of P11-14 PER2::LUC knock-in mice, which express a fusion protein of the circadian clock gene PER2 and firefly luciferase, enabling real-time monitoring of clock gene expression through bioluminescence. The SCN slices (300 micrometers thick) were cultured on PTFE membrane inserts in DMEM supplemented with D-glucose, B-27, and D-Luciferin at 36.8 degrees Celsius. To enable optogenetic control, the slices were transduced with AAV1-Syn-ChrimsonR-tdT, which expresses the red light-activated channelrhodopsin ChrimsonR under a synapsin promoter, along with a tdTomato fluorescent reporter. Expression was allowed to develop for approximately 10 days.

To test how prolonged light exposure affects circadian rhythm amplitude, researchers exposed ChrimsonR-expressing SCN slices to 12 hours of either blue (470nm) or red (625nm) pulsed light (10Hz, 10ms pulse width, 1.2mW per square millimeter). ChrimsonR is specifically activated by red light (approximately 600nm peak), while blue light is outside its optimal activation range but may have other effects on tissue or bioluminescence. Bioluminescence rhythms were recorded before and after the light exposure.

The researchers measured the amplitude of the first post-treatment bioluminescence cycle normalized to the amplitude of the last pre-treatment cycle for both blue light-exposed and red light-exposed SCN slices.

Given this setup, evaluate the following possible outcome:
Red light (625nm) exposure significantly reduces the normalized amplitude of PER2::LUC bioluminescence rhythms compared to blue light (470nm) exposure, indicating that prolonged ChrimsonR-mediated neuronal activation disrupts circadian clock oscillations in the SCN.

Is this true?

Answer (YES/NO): NO